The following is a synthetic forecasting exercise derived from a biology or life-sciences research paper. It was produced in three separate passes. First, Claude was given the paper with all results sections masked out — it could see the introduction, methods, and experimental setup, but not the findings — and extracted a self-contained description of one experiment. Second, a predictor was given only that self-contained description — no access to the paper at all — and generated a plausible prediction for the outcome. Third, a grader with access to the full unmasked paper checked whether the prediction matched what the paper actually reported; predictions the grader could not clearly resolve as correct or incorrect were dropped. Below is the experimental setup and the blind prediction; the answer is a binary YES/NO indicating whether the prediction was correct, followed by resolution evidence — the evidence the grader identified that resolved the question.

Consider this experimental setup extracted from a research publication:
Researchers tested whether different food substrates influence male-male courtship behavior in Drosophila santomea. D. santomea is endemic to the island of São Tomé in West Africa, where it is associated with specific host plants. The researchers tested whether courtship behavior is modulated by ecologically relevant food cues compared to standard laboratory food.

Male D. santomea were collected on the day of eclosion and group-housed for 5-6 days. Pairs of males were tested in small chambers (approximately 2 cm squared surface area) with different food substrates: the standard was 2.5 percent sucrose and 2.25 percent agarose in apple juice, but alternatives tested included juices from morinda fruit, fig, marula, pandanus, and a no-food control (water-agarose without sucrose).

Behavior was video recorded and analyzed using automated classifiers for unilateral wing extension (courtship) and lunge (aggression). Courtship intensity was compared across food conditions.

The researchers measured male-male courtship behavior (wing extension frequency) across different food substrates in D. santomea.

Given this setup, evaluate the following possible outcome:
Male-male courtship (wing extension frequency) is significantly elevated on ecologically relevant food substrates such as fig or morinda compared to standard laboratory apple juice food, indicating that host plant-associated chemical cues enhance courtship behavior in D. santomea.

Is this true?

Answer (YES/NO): NO